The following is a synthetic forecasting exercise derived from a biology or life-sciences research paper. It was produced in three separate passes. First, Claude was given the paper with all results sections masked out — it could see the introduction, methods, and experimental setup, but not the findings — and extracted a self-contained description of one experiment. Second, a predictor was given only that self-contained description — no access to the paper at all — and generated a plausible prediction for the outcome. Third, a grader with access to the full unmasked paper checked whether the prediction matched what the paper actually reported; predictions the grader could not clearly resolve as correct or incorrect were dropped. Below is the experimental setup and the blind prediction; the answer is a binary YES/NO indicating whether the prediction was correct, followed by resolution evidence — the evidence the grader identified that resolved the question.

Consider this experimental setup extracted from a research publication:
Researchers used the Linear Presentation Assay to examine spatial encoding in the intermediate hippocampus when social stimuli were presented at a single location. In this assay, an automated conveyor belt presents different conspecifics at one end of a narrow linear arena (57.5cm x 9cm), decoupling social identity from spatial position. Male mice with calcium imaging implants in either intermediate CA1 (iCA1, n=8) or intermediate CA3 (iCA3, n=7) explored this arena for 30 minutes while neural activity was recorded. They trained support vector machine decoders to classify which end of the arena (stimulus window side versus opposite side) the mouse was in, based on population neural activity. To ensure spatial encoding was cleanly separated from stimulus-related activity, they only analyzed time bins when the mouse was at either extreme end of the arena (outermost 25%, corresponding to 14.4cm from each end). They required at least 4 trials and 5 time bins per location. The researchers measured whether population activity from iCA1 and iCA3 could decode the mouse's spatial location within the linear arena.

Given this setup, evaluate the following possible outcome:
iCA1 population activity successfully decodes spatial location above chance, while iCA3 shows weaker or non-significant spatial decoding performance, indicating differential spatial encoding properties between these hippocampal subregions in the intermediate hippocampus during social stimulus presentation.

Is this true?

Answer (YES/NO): NO